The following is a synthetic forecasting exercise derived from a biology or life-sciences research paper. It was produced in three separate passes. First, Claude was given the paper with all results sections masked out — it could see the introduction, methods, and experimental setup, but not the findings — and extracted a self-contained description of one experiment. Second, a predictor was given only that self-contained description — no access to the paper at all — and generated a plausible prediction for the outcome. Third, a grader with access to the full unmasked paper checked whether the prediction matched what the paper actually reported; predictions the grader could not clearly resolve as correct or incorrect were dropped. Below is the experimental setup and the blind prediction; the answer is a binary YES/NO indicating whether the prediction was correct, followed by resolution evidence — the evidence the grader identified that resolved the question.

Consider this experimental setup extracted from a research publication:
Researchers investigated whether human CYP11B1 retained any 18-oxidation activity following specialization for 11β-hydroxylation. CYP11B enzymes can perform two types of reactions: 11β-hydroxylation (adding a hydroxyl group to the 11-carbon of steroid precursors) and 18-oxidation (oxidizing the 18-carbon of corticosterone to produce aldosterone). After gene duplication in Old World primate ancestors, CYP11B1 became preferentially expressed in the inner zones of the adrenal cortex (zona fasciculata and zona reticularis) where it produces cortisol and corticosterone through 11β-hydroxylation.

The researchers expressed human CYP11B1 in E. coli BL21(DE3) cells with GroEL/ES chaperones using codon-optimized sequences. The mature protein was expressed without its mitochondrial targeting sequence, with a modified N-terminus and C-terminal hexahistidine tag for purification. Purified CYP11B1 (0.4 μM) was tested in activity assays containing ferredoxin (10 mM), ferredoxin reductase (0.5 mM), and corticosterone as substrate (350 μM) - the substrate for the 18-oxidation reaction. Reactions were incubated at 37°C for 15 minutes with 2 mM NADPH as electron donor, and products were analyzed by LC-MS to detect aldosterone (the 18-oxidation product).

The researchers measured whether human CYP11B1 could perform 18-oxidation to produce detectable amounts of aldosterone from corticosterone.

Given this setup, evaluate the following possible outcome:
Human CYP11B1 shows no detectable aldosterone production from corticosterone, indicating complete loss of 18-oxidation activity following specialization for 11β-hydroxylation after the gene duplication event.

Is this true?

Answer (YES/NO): NO